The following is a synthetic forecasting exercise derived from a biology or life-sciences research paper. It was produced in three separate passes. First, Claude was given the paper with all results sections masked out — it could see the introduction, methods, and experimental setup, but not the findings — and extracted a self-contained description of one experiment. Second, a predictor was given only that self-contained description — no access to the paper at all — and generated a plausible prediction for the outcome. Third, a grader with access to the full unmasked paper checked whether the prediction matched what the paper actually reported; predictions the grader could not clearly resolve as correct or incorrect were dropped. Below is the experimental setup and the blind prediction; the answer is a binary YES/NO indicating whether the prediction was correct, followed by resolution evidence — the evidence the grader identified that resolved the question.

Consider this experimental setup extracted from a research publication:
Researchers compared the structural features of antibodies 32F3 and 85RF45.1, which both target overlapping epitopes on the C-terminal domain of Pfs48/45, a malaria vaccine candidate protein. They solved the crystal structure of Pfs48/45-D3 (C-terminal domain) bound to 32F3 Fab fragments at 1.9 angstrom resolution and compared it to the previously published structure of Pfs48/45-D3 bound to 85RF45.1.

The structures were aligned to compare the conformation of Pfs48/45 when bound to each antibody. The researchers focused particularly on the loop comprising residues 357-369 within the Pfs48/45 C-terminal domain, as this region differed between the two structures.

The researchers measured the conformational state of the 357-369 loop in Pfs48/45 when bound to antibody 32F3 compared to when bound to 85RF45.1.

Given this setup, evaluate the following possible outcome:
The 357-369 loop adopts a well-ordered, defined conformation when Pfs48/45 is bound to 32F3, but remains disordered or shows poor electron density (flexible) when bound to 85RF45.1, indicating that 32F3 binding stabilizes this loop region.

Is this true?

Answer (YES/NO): YES